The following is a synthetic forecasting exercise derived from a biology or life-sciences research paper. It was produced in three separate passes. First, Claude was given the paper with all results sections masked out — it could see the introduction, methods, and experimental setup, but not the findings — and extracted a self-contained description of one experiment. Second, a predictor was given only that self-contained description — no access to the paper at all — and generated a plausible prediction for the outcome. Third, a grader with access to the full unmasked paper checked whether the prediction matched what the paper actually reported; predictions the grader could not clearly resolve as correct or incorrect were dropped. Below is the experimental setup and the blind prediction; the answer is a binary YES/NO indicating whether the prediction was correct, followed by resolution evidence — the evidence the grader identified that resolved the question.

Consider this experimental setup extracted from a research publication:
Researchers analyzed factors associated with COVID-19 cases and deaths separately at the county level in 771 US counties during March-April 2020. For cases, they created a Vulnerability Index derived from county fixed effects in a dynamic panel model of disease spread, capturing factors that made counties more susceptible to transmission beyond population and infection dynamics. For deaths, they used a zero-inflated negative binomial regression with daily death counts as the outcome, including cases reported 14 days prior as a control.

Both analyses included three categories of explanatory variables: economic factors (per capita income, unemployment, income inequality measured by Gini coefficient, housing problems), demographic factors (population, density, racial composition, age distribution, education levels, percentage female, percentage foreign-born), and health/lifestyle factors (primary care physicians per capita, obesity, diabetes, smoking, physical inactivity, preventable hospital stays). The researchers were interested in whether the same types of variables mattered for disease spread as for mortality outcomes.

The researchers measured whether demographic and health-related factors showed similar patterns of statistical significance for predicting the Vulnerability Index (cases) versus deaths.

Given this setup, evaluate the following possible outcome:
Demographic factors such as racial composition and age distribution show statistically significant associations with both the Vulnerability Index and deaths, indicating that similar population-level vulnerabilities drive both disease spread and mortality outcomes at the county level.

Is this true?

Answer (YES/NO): NO